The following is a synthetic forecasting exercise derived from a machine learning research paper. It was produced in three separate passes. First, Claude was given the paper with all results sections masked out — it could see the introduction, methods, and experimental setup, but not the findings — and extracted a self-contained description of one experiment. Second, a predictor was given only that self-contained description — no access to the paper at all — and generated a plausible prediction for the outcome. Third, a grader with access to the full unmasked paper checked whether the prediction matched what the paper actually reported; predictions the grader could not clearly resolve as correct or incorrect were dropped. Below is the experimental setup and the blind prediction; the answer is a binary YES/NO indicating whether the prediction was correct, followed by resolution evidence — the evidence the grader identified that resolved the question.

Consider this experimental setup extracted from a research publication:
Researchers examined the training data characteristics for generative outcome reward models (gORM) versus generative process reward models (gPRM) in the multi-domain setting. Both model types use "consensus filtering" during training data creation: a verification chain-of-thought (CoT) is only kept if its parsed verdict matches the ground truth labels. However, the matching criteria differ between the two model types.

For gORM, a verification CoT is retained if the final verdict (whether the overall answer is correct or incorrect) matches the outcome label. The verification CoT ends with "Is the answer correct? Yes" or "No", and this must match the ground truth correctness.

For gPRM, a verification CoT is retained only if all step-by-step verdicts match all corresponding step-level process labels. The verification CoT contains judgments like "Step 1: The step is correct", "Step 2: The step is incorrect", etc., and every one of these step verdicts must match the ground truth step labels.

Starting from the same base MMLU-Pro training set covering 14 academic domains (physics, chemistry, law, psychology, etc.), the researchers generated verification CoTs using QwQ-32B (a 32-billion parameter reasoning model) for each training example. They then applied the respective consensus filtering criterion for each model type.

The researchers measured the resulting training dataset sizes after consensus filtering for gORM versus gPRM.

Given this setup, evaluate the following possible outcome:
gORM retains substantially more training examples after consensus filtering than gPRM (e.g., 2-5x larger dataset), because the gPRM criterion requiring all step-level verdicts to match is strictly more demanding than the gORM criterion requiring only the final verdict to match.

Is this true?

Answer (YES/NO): NO